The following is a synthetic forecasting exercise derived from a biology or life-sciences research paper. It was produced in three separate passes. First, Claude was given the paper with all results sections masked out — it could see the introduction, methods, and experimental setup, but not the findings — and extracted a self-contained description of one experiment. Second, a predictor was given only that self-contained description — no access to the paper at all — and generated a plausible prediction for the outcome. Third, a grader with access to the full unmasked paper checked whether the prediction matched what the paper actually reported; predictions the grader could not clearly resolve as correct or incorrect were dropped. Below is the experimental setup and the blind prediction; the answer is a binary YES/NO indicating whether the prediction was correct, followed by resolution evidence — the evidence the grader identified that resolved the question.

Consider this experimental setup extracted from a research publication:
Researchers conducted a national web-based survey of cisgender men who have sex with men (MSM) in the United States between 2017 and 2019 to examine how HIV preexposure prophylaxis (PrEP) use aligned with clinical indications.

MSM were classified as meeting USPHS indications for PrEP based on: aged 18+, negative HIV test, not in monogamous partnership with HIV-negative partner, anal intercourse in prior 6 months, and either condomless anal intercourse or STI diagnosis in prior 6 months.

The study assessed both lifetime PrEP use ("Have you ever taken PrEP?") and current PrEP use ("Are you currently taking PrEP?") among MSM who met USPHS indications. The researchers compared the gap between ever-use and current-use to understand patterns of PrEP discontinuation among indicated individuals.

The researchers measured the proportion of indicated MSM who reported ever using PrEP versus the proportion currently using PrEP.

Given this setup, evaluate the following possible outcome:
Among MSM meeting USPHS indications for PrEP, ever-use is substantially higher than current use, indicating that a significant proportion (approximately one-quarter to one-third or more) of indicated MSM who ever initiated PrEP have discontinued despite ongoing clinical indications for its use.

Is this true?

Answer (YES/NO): NO